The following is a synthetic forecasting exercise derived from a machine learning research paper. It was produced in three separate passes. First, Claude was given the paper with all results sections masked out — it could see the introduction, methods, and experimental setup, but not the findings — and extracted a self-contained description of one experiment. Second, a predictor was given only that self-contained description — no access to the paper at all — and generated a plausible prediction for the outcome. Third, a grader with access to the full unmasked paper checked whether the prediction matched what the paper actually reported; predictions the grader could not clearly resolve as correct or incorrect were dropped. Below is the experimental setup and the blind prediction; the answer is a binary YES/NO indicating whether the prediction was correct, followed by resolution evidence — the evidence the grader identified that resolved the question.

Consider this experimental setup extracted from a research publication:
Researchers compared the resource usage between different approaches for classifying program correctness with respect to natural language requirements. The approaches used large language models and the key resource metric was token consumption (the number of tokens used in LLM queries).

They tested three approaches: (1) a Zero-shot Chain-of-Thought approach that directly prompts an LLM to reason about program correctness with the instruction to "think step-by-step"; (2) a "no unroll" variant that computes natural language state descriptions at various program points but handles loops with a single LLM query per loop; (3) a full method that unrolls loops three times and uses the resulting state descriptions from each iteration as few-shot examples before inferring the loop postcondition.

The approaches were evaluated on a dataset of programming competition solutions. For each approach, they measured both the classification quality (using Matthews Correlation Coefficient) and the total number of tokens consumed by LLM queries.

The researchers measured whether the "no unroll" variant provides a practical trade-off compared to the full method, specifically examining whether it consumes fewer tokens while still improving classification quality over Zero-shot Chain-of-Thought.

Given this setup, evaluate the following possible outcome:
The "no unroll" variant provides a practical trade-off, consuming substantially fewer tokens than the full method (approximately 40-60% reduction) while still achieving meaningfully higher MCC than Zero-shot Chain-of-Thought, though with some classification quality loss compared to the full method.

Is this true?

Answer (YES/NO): NO